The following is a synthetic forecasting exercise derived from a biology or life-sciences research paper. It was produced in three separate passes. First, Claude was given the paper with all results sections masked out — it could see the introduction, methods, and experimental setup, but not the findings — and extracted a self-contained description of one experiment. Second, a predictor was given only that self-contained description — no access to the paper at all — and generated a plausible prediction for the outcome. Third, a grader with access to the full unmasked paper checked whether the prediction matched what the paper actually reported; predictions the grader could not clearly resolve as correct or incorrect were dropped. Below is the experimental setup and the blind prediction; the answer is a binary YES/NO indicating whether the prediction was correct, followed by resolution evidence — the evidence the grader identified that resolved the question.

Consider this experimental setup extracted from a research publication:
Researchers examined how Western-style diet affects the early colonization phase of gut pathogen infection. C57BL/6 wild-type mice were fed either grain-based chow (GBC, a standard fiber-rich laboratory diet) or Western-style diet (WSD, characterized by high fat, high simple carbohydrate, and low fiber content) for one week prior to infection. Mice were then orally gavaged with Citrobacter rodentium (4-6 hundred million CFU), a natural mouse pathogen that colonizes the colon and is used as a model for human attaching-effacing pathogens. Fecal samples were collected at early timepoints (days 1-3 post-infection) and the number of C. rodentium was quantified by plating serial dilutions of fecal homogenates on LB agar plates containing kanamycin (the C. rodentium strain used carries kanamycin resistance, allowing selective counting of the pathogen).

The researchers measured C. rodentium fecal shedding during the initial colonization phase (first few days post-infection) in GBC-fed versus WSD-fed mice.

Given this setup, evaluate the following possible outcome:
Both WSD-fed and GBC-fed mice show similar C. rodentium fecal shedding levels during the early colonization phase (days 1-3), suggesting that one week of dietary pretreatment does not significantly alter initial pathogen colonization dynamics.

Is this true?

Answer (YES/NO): NO